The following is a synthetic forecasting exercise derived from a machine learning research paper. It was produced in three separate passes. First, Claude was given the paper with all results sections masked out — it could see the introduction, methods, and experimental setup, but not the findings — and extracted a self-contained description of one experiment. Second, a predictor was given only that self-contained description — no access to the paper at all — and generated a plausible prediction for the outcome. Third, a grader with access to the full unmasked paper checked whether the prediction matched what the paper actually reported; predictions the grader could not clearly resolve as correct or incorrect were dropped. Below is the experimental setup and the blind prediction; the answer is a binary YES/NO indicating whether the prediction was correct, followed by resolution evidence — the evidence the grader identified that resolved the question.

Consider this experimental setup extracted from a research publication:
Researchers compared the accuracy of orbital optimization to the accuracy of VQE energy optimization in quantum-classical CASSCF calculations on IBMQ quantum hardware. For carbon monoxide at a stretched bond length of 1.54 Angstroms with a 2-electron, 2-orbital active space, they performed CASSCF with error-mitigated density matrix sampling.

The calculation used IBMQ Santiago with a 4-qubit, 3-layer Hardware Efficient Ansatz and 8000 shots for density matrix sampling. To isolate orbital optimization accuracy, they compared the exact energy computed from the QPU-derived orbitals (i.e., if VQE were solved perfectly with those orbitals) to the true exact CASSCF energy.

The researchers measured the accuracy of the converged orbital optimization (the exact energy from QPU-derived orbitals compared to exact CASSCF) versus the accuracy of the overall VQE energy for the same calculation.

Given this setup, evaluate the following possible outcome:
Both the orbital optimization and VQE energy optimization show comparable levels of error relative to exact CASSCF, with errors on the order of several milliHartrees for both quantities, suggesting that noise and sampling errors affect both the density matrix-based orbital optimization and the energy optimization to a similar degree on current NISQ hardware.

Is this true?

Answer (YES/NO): NO